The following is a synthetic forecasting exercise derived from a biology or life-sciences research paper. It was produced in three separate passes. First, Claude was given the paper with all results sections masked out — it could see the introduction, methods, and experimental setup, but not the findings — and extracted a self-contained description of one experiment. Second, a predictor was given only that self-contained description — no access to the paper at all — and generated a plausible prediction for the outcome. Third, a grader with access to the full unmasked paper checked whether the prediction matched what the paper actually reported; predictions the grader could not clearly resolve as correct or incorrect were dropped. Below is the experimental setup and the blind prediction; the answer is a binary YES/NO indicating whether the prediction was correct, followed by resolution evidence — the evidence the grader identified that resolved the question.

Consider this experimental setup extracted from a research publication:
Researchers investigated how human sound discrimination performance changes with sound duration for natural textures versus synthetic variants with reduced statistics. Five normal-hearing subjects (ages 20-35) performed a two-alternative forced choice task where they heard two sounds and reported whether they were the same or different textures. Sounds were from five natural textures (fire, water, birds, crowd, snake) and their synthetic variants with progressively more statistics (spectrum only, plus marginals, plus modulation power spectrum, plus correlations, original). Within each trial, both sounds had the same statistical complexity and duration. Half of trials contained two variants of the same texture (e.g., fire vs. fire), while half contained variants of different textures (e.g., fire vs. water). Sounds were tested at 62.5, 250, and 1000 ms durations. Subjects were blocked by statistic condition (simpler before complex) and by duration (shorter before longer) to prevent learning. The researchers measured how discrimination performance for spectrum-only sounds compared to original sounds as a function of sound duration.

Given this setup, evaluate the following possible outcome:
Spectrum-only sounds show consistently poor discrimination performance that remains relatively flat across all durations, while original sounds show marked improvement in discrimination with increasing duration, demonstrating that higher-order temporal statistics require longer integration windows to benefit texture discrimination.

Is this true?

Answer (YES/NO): NO